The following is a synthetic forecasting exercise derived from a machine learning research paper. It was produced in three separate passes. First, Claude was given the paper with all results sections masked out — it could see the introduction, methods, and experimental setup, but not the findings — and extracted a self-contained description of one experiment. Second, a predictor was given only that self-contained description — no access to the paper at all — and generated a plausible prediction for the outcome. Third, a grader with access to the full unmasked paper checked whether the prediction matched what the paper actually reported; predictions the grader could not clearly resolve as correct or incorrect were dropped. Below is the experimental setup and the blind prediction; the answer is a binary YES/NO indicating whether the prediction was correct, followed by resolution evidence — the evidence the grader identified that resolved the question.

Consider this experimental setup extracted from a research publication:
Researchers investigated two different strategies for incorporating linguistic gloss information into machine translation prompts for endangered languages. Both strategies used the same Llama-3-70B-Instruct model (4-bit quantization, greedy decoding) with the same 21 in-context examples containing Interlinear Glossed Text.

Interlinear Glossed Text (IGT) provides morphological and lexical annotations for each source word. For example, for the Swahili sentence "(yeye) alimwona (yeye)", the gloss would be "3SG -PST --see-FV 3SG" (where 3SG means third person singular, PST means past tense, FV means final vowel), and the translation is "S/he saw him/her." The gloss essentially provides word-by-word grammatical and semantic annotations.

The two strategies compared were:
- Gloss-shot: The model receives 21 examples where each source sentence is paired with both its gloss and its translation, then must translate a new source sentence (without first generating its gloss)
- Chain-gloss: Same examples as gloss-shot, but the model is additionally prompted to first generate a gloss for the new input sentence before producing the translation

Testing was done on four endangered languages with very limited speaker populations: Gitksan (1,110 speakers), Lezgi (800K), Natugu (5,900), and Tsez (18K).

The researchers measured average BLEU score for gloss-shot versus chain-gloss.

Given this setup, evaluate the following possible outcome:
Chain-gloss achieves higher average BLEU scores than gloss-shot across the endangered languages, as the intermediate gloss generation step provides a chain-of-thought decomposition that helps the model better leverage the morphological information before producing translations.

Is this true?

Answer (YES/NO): YES